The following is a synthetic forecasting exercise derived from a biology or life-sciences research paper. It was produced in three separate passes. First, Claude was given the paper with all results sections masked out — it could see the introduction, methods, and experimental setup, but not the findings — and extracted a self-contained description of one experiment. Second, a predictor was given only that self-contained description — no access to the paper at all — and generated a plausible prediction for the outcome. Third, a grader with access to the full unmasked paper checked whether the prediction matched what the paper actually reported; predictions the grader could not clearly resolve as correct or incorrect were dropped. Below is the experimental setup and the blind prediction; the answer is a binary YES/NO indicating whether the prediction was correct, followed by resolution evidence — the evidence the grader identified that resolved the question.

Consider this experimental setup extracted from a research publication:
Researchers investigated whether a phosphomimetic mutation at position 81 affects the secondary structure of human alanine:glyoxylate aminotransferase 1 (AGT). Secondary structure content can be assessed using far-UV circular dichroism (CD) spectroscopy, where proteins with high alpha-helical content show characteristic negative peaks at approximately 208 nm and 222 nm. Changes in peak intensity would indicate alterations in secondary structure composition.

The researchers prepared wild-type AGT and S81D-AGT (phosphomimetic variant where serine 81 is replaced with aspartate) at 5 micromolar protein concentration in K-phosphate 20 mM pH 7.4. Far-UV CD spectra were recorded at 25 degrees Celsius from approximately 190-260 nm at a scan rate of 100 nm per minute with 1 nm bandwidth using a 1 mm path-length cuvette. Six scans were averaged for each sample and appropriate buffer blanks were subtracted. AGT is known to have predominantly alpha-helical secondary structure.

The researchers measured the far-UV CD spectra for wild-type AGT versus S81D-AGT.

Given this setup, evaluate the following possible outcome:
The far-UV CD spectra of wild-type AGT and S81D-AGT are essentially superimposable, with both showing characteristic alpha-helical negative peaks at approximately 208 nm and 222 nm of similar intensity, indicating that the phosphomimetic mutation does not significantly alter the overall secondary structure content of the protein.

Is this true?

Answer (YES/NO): YES